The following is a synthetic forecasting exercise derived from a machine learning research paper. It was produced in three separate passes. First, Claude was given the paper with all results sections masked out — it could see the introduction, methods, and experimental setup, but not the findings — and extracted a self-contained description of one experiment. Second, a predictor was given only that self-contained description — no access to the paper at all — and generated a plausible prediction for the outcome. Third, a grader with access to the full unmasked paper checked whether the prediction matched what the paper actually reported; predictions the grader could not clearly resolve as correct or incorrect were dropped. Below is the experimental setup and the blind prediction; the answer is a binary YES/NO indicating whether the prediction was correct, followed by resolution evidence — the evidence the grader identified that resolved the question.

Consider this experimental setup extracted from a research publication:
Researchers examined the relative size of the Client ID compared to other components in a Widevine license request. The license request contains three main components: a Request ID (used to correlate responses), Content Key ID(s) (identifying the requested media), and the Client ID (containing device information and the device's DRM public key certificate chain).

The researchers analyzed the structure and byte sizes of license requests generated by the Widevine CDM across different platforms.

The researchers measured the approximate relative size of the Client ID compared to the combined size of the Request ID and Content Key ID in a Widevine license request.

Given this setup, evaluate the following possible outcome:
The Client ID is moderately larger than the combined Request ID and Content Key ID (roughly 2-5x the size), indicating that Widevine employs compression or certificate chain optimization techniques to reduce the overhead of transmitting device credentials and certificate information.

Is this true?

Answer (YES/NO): NO